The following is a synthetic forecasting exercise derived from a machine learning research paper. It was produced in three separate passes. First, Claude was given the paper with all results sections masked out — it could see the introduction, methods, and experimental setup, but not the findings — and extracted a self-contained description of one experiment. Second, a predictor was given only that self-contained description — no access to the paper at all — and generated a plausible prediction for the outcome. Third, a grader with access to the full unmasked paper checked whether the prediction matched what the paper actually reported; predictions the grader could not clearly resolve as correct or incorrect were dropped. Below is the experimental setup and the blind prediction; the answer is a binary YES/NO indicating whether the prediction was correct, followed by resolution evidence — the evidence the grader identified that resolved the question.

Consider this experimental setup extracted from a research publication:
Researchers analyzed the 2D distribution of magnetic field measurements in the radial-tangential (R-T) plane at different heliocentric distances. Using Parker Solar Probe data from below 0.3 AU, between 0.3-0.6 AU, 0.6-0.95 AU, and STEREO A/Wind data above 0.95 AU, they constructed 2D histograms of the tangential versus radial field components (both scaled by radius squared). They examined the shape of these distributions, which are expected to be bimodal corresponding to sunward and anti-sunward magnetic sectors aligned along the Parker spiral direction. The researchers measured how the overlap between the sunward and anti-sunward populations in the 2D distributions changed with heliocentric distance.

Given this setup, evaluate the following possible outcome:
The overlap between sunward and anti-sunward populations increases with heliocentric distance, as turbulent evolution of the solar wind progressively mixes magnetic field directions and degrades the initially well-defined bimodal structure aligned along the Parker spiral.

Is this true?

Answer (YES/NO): NO